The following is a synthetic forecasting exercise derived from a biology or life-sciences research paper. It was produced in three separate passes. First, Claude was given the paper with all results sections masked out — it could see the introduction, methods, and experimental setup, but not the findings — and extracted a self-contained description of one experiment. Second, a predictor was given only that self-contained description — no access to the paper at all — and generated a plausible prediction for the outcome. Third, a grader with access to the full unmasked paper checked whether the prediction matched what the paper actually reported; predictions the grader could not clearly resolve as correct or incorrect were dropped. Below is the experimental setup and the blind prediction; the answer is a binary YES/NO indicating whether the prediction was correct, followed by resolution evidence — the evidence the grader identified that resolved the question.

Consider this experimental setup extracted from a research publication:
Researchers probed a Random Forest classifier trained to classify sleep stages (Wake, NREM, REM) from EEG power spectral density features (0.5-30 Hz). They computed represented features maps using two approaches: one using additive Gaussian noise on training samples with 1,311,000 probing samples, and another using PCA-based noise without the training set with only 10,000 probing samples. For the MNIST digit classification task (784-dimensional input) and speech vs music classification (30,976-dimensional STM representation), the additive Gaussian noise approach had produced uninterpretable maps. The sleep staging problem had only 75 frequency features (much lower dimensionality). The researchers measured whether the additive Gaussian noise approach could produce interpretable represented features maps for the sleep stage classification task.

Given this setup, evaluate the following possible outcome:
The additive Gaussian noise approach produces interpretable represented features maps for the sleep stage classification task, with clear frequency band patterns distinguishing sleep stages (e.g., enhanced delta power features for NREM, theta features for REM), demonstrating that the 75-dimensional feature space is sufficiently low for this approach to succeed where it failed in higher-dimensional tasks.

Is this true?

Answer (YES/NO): YES